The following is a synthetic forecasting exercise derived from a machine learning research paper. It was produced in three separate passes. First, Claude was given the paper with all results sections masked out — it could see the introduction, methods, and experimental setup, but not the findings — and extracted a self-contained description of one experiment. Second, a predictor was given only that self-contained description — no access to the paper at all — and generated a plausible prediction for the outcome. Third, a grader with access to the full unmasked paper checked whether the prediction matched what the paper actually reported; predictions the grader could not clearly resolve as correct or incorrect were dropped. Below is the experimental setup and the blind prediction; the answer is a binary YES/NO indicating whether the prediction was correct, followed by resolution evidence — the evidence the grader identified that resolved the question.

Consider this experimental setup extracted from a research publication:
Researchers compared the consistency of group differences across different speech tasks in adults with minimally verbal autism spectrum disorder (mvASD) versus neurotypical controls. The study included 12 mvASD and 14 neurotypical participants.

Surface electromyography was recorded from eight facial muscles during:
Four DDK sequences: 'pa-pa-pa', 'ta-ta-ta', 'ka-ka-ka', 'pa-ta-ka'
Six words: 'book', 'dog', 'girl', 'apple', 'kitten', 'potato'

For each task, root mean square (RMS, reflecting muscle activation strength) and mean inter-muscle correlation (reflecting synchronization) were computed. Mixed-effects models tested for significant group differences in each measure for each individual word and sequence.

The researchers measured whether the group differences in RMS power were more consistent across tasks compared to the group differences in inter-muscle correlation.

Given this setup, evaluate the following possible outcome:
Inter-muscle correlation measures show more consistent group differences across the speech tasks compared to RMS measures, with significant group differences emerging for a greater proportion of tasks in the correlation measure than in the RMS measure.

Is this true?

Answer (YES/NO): YES